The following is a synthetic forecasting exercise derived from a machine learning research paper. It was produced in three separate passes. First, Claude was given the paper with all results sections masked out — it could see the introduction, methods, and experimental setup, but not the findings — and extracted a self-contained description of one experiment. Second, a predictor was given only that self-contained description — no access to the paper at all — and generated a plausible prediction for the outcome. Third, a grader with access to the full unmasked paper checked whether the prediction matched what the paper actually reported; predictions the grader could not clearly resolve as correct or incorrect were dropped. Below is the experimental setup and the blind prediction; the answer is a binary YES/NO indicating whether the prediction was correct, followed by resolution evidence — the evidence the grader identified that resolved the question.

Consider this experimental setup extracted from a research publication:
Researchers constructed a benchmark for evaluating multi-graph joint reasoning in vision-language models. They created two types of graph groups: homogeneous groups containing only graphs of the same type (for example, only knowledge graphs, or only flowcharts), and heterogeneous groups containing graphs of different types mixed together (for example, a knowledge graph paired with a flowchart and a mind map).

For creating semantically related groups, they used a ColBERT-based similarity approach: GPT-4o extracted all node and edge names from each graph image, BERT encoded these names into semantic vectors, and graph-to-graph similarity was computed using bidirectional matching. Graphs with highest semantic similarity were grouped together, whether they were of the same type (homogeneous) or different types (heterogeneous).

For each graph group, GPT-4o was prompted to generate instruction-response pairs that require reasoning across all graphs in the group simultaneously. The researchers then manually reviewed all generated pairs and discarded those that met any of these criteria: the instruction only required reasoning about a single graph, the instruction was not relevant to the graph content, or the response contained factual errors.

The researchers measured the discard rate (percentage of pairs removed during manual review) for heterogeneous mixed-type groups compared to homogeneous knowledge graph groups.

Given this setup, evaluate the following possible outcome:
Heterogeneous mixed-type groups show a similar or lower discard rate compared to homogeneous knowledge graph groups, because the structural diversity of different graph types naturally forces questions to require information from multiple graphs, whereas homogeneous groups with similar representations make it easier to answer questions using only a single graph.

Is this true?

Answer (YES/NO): YES